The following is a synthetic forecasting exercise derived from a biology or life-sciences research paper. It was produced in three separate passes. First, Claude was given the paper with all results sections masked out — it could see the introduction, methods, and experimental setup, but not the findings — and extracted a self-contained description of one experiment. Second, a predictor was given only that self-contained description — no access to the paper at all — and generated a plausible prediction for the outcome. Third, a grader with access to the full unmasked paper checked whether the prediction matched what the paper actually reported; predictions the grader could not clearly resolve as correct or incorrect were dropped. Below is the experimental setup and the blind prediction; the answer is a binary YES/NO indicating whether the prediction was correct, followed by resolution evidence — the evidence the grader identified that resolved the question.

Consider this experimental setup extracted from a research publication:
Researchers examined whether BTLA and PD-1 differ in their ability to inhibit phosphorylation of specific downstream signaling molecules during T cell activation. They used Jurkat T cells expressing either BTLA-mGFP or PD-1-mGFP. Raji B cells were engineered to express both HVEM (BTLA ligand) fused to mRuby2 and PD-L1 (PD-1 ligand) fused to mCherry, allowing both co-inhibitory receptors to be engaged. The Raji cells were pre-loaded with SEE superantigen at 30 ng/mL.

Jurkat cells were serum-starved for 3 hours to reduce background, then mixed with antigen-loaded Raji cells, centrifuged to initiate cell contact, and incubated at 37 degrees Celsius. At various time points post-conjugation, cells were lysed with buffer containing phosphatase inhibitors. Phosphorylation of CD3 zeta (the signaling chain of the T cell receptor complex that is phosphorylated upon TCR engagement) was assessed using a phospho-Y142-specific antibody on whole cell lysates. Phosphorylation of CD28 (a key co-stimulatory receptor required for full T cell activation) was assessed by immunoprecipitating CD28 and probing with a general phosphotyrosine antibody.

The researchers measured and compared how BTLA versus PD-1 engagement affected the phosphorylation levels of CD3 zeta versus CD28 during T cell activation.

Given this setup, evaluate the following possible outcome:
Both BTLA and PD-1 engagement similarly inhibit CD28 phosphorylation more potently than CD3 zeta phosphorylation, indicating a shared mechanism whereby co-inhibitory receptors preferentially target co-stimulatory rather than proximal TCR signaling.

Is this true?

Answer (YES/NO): NO